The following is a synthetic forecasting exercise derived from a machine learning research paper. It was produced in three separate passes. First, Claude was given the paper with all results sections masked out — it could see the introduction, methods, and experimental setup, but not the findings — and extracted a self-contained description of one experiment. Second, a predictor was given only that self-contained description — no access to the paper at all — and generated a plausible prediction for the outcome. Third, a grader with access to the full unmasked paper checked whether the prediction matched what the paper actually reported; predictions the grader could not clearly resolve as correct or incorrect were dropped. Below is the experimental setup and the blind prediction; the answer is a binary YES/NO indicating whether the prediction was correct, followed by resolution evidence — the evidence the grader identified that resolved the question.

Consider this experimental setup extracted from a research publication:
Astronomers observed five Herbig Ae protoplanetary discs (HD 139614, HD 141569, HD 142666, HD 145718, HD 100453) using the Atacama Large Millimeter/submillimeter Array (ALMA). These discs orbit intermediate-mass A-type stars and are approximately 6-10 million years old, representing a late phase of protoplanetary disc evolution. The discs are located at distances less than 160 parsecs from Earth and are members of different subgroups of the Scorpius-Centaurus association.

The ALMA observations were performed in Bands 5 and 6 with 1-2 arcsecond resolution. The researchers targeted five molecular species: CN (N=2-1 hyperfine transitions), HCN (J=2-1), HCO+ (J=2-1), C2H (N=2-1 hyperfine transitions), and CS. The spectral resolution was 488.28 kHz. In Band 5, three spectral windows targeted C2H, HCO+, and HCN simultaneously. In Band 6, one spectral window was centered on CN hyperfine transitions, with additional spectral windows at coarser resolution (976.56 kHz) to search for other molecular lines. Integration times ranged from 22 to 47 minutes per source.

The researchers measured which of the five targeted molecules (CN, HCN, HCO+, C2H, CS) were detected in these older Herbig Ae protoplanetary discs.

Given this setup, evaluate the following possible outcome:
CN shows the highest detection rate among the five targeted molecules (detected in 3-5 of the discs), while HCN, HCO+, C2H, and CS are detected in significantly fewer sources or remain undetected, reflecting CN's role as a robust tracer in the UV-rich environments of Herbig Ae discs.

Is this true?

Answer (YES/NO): NO